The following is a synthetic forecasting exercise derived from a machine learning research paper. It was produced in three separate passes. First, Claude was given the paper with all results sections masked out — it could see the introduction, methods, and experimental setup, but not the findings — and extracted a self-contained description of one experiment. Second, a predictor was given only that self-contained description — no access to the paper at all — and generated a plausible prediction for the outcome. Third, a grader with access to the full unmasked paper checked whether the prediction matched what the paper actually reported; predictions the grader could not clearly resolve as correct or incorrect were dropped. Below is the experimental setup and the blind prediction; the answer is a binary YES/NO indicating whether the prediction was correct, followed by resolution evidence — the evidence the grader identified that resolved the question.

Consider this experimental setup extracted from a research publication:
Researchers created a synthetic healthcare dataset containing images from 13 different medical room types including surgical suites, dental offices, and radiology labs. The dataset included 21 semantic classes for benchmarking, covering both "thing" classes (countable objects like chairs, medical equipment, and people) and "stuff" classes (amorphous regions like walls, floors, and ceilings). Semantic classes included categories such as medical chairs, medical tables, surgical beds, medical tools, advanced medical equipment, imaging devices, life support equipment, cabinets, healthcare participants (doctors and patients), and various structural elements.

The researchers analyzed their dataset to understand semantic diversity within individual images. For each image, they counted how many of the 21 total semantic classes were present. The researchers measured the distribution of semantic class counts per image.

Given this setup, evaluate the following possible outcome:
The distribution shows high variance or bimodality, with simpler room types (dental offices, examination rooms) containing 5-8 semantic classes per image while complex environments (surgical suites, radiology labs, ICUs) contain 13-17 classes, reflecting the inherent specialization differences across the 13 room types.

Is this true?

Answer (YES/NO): NO